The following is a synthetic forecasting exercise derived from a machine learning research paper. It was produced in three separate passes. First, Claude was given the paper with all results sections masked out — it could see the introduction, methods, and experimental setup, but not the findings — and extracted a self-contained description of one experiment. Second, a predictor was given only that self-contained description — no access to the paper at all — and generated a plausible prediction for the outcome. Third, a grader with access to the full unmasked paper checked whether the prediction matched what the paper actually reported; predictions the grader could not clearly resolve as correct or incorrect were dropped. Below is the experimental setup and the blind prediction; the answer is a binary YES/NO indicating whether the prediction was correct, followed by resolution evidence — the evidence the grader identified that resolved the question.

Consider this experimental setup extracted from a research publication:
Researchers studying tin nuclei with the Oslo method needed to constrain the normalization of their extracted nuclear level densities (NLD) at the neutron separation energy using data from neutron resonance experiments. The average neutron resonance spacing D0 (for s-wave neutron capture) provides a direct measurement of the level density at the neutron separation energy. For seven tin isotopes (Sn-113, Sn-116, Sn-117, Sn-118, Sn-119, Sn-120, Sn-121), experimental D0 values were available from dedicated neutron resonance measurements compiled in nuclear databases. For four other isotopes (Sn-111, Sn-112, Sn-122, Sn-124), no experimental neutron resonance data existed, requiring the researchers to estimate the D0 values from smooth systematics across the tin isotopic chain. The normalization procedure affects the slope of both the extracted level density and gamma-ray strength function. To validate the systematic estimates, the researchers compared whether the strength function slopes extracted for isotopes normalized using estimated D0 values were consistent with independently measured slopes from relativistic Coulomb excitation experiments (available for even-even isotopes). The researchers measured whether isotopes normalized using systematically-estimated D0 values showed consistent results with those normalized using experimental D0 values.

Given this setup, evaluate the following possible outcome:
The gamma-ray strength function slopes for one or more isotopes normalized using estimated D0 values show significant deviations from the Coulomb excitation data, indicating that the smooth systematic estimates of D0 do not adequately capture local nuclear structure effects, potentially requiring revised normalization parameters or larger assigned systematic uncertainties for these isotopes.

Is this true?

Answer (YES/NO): NO